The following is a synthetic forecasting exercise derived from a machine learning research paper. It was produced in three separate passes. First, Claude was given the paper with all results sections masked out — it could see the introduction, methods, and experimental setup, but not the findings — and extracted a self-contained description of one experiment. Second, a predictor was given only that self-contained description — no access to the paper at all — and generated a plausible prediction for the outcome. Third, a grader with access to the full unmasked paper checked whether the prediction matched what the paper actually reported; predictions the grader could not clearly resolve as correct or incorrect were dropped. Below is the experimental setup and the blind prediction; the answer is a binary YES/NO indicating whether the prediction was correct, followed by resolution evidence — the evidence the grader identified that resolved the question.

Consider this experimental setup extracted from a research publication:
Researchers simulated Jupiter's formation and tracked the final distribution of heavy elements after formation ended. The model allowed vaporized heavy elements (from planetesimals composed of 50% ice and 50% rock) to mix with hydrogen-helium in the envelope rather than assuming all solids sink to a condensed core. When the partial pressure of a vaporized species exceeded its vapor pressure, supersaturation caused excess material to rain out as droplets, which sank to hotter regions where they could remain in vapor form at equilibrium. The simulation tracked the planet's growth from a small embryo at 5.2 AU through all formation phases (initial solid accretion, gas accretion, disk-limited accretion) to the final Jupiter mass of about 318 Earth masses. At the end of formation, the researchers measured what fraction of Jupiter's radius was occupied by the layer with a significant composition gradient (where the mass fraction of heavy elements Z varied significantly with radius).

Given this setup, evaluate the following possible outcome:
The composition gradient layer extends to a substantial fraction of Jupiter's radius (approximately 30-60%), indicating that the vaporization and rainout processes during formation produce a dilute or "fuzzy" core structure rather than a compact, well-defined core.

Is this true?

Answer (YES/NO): YES